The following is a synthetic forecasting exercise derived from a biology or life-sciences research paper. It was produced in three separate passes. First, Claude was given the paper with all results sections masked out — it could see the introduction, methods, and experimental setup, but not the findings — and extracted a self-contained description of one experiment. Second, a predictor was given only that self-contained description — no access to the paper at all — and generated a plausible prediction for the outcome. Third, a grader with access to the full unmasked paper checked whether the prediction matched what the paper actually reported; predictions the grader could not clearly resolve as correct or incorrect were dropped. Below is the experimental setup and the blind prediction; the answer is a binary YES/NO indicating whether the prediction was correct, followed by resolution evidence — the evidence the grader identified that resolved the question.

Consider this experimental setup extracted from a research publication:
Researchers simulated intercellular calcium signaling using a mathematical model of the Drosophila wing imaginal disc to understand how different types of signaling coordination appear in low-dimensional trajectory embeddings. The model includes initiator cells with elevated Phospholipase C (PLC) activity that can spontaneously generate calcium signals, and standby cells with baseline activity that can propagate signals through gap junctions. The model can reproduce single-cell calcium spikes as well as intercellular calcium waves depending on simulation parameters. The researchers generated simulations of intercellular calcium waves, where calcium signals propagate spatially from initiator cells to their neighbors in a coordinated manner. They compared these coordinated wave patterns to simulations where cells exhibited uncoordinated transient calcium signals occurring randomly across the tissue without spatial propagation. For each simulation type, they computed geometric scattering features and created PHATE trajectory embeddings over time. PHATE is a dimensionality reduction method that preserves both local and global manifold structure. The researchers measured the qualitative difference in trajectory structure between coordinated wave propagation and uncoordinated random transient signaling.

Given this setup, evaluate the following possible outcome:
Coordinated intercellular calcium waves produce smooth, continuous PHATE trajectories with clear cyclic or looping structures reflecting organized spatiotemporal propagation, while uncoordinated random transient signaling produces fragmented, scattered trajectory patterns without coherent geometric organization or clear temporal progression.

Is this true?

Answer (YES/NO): YES